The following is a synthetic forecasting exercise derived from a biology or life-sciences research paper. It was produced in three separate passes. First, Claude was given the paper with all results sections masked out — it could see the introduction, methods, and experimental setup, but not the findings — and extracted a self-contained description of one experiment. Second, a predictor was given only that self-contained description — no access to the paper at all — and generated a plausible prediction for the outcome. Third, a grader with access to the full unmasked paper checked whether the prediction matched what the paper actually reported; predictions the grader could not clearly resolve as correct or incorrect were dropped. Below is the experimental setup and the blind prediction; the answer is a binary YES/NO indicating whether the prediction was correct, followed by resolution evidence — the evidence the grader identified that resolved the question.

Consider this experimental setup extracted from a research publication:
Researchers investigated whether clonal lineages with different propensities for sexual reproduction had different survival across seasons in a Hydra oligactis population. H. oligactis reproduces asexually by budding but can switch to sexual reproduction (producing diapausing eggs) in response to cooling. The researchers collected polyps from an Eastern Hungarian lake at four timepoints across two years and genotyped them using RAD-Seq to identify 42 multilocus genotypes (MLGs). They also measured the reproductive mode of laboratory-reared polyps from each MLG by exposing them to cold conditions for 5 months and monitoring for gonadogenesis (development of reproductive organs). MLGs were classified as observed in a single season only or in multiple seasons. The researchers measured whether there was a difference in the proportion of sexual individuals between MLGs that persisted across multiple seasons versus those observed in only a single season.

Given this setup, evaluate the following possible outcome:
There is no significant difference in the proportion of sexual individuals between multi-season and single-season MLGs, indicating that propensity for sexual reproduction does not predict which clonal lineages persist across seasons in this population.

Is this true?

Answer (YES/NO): YES